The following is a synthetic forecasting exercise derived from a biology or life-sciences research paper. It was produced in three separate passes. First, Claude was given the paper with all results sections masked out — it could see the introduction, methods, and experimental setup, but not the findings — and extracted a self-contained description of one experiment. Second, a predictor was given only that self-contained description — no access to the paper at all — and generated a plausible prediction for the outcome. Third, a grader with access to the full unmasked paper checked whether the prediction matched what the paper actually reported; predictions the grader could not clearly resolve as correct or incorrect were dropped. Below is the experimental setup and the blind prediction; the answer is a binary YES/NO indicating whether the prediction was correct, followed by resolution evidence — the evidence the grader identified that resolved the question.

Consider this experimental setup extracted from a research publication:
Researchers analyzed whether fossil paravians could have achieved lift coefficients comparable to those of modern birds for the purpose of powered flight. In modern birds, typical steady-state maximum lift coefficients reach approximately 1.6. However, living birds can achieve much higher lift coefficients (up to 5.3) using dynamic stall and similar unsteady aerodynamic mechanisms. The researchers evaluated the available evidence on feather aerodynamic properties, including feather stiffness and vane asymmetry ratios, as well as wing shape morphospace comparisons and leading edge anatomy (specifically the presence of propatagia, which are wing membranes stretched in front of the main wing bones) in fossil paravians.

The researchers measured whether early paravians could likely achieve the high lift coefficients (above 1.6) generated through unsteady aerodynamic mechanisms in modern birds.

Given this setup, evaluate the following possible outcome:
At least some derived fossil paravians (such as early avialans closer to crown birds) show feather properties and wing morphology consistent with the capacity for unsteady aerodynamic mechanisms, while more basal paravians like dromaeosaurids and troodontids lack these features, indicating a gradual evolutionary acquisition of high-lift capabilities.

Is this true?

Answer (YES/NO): NO